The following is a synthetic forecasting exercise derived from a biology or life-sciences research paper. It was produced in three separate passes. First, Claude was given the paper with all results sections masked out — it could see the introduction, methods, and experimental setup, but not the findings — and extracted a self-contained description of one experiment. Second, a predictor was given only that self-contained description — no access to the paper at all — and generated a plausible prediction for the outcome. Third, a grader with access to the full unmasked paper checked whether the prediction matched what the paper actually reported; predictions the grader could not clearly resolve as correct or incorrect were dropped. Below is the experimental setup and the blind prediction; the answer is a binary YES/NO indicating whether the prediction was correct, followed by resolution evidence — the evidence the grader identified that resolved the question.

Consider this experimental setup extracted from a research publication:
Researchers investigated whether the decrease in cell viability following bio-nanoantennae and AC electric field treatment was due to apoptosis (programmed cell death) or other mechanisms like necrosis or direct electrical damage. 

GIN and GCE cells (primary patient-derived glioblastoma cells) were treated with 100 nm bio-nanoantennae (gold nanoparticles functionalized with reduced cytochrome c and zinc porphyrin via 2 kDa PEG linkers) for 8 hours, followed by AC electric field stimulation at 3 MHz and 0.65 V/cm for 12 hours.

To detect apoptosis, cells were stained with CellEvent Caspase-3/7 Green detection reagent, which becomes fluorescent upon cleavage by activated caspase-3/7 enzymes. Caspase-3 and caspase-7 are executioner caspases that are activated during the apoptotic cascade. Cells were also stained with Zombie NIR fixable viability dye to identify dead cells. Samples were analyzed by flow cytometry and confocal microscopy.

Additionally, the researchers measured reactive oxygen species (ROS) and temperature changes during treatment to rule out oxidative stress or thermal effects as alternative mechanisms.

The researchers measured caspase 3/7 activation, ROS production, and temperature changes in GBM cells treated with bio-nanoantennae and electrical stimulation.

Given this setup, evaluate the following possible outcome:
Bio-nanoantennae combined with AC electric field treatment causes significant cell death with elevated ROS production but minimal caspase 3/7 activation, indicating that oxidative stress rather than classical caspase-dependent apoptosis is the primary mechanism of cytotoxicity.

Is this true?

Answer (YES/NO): NO